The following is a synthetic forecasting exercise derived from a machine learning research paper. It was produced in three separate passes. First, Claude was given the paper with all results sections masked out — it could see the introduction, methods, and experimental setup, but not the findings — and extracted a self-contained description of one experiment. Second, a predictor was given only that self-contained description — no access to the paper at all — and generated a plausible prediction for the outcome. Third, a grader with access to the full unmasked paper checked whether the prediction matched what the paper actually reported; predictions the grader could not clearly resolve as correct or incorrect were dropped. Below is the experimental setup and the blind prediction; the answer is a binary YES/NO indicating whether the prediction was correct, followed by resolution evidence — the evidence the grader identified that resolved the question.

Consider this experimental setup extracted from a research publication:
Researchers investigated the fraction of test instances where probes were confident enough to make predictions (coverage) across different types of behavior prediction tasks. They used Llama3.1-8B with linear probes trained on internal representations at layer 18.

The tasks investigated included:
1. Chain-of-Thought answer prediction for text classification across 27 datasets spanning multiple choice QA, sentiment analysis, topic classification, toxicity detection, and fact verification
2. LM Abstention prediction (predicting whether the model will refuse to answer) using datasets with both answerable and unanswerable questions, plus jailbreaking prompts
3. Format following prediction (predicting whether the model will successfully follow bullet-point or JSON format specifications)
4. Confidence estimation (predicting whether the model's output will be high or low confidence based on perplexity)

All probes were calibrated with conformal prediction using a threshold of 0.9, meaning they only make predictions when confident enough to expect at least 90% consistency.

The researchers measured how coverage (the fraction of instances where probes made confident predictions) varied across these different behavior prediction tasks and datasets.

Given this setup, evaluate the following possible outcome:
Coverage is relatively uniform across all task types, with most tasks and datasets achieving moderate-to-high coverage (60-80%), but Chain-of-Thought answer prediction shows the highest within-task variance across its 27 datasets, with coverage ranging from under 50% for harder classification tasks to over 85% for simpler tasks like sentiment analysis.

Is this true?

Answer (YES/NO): NO